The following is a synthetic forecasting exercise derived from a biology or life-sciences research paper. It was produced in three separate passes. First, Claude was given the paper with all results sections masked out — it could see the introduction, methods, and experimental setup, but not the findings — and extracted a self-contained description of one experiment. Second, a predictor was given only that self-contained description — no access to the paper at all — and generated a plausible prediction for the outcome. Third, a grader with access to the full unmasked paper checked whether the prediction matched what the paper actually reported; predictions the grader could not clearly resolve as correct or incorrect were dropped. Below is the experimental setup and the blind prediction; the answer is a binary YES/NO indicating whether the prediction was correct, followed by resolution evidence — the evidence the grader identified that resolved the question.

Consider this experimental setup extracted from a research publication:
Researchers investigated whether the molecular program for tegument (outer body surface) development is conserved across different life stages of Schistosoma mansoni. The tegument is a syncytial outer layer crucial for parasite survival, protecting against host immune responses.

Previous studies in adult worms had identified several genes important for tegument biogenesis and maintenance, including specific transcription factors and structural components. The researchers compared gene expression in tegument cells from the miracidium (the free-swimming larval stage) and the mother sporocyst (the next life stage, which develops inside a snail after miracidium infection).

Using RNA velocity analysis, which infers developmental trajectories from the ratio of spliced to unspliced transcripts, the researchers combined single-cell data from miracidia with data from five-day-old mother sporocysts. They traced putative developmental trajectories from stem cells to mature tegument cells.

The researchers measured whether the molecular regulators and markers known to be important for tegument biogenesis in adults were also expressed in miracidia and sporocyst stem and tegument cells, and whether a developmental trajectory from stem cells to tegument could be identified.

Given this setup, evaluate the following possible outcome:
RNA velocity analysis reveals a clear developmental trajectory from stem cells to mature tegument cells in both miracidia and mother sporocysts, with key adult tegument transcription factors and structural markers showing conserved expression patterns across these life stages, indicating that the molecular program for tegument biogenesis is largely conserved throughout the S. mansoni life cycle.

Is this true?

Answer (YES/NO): YES